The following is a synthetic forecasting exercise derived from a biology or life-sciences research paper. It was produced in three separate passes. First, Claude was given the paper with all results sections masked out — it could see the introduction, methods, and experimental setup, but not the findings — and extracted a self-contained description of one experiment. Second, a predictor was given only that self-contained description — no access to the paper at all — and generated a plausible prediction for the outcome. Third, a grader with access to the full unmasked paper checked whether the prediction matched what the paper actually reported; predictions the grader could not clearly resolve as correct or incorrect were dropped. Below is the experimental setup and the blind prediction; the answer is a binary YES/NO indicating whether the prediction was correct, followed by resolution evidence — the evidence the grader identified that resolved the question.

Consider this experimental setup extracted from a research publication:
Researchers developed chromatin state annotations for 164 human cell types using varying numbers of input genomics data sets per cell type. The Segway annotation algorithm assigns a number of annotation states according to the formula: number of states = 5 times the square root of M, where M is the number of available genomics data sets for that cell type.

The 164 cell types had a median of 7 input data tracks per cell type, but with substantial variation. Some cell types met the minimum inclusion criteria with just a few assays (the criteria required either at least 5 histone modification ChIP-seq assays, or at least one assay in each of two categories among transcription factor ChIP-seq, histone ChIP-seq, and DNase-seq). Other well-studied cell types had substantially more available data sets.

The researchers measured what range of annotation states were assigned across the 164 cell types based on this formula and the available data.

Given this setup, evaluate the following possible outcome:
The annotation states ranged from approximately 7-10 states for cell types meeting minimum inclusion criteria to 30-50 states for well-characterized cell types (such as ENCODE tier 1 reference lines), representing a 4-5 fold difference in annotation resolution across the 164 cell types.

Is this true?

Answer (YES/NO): NO